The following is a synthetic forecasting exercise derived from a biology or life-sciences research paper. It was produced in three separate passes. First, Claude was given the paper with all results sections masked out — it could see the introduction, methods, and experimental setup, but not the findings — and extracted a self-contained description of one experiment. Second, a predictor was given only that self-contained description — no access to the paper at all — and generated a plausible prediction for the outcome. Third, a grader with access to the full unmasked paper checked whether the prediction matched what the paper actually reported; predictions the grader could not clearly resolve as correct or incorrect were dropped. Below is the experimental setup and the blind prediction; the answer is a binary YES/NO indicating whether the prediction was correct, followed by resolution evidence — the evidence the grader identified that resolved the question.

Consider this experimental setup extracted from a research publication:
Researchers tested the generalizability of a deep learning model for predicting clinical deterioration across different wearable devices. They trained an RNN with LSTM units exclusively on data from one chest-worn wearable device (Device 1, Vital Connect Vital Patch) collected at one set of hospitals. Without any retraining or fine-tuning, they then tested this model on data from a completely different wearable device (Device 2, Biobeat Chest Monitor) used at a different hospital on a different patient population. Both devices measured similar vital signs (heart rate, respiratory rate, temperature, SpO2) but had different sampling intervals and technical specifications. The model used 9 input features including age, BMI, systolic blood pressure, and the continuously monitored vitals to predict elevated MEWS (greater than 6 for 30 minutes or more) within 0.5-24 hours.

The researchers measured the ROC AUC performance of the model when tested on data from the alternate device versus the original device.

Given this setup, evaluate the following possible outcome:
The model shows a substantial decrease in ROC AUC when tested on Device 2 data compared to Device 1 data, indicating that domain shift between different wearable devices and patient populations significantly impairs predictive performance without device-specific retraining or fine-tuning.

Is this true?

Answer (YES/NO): NO